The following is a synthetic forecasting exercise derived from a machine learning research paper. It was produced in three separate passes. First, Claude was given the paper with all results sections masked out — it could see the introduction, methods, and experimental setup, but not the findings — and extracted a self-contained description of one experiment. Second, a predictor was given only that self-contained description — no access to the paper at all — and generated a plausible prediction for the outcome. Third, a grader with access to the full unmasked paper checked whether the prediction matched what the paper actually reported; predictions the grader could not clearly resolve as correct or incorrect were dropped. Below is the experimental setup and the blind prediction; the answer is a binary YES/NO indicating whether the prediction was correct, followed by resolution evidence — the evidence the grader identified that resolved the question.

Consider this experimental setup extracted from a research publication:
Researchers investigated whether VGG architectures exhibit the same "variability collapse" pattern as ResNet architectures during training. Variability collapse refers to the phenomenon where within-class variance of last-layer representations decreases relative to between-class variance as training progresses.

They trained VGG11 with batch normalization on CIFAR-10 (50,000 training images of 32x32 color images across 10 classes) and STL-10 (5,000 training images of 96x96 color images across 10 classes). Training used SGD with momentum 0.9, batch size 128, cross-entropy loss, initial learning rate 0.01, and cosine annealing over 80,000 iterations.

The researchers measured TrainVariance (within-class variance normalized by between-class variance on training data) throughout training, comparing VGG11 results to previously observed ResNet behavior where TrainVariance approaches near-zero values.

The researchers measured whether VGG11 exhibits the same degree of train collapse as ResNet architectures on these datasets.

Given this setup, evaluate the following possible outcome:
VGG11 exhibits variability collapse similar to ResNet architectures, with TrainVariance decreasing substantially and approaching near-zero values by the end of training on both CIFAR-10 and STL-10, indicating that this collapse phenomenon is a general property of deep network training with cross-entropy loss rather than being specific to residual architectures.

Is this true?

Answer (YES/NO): NO